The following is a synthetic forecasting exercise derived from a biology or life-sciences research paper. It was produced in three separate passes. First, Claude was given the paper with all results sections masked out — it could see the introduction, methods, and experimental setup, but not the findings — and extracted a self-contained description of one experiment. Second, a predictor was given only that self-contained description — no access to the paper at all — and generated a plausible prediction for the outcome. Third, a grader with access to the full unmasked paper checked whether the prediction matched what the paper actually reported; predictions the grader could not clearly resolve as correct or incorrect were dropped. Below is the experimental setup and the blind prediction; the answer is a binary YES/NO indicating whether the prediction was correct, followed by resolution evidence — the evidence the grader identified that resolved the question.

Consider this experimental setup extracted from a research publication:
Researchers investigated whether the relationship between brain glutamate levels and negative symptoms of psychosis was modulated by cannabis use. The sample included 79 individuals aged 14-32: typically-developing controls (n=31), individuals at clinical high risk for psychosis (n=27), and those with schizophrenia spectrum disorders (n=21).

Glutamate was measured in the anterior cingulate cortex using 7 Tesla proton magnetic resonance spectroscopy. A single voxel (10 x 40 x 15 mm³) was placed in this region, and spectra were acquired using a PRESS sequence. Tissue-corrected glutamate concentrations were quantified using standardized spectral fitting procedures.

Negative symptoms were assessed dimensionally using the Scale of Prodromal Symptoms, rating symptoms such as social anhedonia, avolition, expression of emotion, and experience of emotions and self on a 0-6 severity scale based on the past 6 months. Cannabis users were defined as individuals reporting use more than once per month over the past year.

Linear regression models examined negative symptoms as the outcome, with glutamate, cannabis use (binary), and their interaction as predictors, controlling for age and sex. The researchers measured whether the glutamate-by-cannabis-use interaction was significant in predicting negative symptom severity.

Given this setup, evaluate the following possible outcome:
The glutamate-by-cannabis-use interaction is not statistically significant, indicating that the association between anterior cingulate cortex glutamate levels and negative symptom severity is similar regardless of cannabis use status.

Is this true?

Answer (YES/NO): YES